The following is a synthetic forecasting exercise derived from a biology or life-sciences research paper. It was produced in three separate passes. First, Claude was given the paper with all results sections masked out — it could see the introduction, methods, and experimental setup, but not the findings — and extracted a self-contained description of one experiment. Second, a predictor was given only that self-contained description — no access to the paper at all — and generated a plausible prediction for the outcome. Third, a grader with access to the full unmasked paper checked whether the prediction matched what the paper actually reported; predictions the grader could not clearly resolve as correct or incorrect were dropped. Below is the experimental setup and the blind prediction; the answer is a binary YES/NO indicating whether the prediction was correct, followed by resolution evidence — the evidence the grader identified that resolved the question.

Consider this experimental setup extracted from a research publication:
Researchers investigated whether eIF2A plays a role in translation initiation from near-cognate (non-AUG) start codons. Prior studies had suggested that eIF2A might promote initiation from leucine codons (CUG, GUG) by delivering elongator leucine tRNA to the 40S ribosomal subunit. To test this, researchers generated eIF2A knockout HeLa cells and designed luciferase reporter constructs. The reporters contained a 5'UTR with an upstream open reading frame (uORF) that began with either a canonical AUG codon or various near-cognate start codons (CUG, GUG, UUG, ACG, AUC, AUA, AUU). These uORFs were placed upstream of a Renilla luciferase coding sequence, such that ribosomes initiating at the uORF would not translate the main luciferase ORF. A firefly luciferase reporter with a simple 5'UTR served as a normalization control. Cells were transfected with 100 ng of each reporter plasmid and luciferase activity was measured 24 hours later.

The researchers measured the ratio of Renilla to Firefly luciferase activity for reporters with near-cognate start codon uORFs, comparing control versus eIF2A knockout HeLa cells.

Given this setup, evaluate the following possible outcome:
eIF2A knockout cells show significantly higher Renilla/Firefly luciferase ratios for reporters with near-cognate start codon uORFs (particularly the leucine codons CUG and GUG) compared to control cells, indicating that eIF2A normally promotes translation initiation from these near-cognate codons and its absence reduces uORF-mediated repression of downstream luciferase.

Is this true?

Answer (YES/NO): NO